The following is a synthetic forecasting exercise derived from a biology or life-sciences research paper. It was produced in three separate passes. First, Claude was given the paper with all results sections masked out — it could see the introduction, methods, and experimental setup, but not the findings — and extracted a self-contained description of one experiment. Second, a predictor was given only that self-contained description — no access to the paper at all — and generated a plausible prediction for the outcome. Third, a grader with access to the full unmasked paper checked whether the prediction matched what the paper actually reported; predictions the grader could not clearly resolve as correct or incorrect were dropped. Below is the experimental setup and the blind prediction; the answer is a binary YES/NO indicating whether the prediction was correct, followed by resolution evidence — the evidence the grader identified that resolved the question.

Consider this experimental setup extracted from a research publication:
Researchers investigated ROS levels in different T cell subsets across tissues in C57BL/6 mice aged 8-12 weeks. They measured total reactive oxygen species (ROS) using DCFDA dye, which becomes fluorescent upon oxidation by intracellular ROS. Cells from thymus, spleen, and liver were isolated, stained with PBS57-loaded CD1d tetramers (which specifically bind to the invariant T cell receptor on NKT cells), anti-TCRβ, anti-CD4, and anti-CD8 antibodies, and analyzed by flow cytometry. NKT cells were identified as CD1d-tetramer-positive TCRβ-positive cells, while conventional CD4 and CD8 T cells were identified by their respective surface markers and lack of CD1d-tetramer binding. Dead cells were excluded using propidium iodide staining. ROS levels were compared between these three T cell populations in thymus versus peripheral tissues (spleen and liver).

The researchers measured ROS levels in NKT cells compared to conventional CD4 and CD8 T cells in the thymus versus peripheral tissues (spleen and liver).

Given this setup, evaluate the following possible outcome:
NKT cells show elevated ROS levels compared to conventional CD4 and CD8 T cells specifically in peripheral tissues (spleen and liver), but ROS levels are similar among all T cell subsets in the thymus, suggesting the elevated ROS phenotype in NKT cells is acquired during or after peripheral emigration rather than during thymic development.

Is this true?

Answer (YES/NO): YES